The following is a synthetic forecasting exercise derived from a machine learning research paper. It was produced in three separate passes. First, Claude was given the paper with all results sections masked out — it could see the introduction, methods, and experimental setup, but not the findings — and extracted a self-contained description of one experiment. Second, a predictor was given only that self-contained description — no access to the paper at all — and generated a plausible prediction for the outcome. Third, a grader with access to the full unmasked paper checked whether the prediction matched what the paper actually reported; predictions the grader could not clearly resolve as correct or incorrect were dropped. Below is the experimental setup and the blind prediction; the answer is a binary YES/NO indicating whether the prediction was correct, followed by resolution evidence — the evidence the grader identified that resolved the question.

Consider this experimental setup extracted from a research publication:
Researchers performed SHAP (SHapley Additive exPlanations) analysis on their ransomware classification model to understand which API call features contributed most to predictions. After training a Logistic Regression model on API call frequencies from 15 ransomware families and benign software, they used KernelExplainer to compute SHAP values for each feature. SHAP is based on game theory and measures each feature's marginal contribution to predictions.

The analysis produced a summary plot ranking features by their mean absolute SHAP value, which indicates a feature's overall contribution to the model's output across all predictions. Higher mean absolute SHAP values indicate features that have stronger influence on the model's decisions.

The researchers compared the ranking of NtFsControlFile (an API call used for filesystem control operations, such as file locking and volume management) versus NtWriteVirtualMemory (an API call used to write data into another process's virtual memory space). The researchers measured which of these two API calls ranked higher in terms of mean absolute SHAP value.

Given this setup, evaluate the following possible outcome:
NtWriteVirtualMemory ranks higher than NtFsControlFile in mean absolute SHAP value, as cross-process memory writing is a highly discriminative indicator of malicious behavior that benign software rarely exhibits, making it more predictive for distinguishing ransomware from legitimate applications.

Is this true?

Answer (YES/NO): NO